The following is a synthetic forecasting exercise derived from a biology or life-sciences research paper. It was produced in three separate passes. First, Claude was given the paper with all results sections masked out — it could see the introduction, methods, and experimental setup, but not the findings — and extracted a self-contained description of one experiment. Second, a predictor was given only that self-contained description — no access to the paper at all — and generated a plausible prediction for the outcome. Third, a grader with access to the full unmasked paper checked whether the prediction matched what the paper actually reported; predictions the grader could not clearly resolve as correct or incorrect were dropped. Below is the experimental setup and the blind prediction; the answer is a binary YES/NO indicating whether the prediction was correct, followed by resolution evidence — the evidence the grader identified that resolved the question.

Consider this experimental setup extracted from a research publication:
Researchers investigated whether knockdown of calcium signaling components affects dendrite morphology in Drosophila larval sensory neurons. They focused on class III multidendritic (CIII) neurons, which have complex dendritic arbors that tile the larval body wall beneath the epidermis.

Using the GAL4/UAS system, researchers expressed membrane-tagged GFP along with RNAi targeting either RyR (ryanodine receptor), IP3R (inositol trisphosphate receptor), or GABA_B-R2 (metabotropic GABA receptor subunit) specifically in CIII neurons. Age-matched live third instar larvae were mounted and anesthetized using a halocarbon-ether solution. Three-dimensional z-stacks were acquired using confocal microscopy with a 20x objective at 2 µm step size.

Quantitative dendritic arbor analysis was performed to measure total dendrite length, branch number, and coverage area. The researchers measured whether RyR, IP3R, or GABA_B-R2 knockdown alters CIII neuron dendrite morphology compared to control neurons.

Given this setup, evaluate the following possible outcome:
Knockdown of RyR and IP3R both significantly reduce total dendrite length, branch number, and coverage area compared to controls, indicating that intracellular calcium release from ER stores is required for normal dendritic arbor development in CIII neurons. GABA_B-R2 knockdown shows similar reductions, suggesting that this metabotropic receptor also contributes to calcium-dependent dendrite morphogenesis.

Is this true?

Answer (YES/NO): NO